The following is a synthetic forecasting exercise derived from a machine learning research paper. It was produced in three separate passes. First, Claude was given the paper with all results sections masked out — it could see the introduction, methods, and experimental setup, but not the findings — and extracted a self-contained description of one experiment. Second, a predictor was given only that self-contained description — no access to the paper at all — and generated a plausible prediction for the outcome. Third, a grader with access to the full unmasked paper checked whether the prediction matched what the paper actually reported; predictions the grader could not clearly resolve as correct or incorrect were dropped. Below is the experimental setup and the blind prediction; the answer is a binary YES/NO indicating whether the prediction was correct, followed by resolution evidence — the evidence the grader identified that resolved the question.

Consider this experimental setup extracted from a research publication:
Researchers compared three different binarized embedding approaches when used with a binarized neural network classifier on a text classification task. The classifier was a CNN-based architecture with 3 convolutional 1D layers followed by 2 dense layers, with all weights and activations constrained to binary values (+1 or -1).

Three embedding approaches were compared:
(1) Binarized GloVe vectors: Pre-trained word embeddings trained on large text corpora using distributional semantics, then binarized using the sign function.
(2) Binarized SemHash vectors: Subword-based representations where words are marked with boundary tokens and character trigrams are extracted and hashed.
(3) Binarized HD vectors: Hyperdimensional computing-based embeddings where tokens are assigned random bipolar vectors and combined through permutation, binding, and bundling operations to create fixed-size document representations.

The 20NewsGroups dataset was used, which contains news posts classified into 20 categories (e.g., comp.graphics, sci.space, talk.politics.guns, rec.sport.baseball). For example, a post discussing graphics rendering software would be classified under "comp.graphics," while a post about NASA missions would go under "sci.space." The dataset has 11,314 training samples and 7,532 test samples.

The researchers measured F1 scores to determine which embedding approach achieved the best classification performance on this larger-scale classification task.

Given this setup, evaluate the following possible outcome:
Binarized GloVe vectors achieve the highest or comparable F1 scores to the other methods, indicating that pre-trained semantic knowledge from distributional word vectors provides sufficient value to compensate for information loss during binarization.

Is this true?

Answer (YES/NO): NO